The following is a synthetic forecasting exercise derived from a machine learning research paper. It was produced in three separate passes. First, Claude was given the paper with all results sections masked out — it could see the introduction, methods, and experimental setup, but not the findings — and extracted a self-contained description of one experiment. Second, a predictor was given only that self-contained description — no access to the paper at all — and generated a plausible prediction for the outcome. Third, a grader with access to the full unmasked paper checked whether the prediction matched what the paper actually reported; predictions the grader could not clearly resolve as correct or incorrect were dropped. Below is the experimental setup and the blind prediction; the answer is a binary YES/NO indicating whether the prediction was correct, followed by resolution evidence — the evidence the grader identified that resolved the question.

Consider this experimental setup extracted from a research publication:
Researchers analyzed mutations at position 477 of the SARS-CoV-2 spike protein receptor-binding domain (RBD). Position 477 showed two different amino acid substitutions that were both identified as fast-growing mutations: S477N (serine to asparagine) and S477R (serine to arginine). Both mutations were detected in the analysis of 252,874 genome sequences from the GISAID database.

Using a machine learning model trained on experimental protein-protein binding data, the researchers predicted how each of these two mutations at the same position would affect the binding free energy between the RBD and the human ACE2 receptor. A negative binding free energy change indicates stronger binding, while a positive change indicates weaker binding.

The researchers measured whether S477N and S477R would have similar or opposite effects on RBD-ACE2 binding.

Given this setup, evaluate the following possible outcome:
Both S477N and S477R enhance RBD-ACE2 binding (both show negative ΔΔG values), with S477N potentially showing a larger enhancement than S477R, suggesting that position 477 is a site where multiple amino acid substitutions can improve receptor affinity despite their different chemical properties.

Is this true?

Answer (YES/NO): NO